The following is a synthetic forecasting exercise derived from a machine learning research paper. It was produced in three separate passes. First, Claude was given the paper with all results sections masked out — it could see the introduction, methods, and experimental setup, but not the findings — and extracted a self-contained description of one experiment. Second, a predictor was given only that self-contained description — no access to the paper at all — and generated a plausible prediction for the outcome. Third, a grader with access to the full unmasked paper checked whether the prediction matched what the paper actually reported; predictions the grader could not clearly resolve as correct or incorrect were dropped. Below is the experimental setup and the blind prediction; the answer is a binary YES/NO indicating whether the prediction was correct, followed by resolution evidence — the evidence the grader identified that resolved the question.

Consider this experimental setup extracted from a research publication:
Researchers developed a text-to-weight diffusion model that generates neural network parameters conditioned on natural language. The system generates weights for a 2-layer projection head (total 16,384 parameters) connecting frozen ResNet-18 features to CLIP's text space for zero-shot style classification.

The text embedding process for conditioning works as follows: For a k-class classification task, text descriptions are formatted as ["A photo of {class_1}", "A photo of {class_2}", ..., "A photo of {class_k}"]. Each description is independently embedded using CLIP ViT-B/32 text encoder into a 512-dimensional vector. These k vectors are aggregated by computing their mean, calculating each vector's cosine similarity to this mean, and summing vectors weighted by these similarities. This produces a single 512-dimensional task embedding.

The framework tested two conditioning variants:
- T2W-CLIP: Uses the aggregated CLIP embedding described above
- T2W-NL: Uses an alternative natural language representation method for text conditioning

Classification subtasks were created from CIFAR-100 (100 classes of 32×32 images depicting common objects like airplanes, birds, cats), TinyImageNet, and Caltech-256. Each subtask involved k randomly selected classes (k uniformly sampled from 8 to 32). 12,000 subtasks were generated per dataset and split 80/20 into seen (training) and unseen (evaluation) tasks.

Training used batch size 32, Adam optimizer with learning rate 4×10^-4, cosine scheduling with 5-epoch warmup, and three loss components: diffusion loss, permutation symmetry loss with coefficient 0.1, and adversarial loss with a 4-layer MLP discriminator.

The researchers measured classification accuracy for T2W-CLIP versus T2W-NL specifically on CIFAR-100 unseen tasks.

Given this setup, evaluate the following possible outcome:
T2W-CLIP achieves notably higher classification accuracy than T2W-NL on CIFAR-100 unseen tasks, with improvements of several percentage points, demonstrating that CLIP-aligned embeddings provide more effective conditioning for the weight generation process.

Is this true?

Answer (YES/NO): NO